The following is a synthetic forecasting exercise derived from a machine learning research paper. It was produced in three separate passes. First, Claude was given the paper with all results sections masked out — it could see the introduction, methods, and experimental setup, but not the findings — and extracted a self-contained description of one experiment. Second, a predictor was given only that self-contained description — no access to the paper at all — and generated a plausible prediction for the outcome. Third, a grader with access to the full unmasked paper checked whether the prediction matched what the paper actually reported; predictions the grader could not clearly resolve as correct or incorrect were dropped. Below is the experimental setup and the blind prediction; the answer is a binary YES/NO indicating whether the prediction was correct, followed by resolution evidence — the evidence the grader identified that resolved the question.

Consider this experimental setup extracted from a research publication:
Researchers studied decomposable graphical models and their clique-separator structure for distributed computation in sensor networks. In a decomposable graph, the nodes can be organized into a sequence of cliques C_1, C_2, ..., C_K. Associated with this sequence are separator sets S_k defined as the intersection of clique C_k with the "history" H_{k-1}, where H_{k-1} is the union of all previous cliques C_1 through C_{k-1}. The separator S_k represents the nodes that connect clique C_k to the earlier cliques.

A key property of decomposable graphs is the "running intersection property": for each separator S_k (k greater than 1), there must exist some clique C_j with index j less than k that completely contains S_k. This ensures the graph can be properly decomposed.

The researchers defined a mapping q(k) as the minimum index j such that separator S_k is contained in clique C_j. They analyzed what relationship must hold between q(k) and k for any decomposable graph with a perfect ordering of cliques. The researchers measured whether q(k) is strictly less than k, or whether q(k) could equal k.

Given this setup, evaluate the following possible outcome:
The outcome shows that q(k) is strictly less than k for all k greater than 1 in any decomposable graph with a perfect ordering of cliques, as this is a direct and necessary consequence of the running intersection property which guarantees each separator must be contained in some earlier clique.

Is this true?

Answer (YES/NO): YES